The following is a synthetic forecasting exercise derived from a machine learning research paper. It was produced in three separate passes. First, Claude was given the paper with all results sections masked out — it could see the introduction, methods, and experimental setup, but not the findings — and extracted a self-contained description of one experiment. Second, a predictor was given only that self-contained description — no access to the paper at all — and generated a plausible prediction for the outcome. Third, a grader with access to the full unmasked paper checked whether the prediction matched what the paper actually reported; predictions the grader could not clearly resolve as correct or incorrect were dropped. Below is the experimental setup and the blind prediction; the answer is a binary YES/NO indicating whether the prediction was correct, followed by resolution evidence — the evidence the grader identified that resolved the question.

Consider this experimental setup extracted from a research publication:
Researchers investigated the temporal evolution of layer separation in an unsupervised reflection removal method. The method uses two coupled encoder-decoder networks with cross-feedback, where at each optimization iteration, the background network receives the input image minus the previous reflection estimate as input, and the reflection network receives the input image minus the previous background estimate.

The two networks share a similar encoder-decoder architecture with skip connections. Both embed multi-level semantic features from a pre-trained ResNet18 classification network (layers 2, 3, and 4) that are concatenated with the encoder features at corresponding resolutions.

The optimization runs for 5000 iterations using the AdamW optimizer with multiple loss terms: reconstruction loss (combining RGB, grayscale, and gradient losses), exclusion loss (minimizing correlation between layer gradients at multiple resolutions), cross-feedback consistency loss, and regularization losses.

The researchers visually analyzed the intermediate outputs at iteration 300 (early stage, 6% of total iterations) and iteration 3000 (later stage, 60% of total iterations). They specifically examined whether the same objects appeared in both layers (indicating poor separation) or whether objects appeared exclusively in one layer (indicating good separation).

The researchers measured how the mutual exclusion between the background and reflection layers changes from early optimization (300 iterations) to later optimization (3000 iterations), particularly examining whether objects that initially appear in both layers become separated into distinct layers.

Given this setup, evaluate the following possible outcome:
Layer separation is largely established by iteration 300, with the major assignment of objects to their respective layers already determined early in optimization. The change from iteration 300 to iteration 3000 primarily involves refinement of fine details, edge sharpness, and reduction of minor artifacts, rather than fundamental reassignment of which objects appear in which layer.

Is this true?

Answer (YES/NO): NO